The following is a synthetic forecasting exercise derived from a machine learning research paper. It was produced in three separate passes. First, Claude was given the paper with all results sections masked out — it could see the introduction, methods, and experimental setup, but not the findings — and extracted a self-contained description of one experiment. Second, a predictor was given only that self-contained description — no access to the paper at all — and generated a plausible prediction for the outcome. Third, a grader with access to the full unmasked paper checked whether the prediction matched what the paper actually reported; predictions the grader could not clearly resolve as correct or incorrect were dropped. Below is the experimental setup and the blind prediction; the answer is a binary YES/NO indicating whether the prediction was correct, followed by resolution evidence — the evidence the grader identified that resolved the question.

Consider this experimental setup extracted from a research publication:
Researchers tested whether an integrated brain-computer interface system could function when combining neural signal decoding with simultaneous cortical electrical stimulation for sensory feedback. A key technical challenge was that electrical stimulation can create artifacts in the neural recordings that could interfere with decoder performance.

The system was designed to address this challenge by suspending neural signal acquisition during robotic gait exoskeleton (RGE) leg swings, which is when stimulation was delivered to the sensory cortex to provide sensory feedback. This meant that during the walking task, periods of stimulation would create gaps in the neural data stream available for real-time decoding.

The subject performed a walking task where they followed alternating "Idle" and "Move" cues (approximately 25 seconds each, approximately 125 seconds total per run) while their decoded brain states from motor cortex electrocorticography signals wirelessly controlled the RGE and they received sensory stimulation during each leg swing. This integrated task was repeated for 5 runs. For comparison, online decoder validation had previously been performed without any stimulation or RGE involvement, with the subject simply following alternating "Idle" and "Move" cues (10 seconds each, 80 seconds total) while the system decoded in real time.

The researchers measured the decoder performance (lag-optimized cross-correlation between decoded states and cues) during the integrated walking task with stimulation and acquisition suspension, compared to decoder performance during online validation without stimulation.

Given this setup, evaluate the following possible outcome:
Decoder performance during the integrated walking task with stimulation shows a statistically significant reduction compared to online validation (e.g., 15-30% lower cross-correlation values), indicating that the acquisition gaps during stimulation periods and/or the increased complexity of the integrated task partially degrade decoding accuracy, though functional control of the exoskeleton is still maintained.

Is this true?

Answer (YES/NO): NO